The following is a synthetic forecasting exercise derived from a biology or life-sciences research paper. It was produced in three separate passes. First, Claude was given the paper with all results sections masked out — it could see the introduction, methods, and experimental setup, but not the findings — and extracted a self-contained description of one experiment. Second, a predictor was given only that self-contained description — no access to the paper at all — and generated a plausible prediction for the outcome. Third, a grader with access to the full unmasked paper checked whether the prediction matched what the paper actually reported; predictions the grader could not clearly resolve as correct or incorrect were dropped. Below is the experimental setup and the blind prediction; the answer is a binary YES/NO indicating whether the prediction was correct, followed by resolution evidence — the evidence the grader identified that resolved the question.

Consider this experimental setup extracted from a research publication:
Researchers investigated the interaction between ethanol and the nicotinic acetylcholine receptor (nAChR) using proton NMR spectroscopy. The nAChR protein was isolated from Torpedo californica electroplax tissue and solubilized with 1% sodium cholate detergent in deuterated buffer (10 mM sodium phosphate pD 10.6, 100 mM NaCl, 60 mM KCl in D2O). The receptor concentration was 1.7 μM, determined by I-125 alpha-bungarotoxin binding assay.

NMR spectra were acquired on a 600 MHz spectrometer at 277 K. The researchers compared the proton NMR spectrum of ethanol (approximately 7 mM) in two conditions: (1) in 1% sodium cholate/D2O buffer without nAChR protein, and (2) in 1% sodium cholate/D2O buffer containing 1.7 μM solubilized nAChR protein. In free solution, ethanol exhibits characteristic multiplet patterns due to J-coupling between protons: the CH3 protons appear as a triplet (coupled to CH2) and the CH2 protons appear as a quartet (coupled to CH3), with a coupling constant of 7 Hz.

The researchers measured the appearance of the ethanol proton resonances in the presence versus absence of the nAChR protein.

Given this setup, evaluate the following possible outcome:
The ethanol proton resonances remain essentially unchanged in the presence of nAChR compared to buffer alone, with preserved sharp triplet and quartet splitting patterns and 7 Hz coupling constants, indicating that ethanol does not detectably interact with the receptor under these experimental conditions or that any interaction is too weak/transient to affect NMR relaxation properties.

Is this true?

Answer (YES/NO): NO